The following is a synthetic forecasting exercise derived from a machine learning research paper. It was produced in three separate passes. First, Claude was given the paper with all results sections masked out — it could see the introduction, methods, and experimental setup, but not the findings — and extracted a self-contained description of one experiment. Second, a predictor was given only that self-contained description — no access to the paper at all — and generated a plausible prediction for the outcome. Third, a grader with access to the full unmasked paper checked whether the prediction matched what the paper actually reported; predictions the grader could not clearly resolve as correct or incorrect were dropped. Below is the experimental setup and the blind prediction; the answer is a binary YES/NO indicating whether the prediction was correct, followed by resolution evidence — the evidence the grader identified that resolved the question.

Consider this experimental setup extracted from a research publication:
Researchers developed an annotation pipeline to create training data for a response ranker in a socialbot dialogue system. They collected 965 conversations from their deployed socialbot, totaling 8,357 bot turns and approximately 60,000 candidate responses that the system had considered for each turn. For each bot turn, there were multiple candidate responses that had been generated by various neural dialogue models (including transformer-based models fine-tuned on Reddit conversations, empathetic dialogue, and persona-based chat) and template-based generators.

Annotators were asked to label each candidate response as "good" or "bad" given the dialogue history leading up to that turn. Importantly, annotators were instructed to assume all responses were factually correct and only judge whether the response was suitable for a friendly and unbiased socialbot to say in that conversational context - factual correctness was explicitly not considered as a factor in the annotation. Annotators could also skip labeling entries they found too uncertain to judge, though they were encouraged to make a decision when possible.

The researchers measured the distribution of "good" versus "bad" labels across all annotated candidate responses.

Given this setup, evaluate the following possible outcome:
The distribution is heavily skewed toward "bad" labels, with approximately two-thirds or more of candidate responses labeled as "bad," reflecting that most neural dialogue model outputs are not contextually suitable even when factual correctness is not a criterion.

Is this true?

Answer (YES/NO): NO